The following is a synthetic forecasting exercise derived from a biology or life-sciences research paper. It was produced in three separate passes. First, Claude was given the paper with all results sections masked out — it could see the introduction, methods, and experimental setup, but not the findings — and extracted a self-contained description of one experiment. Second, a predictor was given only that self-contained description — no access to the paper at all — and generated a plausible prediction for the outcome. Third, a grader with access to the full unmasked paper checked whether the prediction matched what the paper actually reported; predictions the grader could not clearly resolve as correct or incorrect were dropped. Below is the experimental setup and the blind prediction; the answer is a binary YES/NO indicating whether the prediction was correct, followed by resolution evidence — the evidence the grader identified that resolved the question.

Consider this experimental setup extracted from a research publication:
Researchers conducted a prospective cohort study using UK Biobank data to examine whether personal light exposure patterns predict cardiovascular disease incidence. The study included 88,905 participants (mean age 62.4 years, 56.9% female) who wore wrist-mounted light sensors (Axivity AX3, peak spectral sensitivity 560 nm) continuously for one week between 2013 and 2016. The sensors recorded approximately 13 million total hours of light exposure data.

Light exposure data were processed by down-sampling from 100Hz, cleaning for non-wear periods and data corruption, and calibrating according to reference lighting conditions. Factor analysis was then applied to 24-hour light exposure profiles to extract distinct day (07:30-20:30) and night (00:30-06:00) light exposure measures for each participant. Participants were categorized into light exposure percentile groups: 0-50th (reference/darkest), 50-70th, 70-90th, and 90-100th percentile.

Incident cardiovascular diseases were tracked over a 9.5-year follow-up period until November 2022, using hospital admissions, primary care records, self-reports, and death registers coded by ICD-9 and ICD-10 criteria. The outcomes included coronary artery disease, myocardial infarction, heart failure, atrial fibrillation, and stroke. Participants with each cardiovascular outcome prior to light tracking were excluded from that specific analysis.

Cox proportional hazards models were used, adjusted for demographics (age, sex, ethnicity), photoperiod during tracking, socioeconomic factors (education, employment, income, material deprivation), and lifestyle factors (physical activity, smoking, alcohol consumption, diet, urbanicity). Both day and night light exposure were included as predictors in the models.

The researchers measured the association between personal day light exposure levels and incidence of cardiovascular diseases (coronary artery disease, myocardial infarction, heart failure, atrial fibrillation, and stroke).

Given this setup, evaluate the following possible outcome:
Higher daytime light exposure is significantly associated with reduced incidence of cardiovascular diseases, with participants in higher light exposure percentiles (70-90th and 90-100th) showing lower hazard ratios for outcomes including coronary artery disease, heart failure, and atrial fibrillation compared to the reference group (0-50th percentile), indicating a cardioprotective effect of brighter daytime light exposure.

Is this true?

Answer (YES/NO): NO